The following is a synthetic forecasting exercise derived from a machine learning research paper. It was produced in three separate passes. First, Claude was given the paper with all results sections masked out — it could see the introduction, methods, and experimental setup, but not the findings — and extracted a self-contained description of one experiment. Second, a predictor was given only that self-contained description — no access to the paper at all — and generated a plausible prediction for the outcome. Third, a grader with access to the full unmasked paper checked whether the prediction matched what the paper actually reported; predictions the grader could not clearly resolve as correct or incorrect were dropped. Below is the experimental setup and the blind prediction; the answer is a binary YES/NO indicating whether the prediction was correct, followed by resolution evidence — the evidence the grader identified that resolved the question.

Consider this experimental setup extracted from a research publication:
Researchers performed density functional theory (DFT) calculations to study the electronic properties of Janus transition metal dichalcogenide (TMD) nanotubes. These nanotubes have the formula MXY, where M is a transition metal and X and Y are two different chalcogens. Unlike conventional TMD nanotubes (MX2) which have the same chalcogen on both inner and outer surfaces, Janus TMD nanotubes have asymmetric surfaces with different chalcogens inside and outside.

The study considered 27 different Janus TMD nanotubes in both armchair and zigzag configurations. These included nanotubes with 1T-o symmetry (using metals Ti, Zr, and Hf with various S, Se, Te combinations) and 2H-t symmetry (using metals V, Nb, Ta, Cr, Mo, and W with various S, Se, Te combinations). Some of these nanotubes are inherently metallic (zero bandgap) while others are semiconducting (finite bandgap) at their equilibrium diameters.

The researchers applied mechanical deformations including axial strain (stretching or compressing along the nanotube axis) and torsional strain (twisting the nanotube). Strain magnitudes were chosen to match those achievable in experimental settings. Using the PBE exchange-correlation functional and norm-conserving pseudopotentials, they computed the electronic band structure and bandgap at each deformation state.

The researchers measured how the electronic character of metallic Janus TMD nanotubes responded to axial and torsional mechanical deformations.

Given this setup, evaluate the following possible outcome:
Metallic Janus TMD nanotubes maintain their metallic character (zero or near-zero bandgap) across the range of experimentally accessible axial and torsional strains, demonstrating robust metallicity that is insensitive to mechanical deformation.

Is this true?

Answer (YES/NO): YES